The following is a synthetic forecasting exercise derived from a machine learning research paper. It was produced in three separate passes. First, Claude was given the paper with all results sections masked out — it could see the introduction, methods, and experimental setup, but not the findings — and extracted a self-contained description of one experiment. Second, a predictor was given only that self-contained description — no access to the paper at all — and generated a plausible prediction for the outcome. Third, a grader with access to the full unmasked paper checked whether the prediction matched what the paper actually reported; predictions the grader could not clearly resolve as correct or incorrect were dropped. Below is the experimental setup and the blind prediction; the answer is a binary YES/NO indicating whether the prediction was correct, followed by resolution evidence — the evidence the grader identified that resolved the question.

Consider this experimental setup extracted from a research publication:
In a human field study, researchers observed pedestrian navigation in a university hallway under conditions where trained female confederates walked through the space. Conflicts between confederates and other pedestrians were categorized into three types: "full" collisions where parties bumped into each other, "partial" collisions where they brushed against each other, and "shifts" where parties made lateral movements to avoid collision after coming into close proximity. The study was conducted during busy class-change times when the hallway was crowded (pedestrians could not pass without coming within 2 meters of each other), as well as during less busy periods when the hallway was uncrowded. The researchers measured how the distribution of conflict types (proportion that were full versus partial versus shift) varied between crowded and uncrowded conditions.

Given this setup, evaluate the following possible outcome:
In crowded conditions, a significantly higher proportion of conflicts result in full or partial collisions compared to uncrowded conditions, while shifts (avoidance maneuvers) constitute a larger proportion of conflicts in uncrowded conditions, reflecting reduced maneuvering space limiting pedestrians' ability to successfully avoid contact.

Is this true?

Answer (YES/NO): NO